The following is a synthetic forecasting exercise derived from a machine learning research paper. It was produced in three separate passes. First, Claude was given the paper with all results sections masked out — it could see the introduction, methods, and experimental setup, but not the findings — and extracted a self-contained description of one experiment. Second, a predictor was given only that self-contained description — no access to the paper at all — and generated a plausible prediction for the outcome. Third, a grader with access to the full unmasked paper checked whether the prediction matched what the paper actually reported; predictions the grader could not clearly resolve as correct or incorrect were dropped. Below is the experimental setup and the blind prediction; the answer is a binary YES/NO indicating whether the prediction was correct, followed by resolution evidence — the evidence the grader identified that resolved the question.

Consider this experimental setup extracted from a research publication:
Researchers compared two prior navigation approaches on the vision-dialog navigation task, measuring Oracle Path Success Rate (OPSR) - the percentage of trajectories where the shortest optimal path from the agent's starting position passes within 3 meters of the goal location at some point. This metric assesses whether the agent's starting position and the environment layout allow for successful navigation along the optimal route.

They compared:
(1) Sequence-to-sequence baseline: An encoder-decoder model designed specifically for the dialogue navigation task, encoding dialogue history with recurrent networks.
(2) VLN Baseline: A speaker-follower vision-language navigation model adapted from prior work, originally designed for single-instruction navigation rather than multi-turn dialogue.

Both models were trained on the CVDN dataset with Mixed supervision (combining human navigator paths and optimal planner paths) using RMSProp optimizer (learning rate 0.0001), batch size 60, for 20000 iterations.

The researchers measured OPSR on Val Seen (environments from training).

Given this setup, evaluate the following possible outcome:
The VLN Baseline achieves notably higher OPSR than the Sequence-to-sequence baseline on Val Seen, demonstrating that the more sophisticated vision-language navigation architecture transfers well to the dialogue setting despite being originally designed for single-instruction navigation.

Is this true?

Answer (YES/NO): NO